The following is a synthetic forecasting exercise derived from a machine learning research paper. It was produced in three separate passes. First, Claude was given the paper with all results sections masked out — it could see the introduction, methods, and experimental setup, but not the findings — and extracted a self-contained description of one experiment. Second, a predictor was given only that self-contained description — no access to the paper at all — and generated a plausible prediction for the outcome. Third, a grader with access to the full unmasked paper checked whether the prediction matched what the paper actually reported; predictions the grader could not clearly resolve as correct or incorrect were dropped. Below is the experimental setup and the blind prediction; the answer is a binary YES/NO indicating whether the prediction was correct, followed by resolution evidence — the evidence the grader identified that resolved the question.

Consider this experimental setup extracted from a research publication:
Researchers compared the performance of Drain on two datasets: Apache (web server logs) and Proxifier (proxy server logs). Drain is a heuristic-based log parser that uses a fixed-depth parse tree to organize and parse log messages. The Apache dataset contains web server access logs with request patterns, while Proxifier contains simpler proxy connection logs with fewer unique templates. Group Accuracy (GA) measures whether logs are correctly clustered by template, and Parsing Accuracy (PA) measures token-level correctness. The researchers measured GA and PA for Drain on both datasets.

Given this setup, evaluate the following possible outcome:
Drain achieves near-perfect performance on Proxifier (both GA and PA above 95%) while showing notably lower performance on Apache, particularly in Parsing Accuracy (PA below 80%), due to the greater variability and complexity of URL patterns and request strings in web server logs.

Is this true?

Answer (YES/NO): NO